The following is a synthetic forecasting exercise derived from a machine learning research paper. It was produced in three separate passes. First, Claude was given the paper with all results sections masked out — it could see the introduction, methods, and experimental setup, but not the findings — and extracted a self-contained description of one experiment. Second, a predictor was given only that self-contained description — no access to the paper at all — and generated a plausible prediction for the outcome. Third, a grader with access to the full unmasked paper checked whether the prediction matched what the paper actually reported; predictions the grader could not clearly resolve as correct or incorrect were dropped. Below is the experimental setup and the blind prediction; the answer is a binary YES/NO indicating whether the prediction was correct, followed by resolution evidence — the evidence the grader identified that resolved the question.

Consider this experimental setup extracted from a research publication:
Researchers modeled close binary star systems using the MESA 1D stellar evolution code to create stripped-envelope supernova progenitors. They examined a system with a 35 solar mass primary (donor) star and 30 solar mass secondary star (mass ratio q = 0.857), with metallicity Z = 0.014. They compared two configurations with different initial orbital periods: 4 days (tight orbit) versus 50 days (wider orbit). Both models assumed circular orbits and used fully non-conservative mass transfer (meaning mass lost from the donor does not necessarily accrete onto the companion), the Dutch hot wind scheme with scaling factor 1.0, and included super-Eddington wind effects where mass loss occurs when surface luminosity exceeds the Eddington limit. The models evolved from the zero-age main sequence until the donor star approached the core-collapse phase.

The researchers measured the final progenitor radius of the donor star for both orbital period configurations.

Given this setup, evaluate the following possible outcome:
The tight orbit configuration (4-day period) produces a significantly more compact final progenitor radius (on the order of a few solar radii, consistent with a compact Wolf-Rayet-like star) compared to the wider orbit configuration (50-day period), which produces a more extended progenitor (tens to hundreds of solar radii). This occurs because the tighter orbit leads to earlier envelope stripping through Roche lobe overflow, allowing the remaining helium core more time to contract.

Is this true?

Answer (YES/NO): NO